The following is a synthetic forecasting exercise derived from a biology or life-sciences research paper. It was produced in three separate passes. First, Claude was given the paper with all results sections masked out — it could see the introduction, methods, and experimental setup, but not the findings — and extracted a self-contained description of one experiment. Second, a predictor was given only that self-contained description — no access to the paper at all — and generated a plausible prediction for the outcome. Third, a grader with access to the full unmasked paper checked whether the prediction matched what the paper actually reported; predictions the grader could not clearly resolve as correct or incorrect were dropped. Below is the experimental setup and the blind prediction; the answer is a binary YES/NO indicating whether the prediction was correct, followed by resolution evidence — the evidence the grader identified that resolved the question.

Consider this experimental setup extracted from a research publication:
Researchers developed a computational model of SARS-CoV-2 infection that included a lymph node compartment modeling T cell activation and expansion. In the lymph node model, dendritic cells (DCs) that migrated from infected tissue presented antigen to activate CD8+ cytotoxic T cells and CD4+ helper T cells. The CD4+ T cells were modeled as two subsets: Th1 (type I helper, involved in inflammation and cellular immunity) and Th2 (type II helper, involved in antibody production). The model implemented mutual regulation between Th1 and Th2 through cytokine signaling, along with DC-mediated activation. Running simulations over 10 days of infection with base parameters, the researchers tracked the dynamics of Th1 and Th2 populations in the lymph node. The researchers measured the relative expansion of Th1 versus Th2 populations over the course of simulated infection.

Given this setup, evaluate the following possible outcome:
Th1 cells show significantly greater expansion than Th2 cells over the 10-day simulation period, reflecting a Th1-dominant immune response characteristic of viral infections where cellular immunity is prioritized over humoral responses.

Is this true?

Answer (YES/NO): NO